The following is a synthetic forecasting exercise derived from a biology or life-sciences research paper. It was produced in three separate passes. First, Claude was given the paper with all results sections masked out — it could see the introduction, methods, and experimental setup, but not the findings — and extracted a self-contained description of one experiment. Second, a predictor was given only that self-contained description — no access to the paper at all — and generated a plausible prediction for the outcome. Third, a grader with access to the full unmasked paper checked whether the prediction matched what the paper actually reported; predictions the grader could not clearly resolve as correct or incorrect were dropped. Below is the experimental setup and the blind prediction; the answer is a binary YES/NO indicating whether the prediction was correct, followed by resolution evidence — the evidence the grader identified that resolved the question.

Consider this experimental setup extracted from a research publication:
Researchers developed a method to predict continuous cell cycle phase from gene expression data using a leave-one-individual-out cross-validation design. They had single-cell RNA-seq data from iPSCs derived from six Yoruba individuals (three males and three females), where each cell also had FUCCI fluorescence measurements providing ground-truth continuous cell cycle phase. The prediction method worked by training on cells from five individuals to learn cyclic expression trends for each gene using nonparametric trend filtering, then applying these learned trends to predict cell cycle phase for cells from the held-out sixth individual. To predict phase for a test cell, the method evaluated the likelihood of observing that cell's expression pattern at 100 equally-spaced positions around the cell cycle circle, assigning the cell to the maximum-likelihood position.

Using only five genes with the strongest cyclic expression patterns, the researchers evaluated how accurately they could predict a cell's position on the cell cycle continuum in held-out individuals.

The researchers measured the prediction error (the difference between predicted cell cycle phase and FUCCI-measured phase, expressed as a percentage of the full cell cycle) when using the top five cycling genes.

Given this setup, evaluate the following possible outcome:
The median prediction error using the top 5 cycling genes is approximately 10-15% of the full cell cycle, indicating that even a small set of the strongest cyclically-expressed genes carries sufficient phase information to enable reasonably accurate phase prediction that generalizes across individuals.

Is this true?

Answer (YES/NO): YES